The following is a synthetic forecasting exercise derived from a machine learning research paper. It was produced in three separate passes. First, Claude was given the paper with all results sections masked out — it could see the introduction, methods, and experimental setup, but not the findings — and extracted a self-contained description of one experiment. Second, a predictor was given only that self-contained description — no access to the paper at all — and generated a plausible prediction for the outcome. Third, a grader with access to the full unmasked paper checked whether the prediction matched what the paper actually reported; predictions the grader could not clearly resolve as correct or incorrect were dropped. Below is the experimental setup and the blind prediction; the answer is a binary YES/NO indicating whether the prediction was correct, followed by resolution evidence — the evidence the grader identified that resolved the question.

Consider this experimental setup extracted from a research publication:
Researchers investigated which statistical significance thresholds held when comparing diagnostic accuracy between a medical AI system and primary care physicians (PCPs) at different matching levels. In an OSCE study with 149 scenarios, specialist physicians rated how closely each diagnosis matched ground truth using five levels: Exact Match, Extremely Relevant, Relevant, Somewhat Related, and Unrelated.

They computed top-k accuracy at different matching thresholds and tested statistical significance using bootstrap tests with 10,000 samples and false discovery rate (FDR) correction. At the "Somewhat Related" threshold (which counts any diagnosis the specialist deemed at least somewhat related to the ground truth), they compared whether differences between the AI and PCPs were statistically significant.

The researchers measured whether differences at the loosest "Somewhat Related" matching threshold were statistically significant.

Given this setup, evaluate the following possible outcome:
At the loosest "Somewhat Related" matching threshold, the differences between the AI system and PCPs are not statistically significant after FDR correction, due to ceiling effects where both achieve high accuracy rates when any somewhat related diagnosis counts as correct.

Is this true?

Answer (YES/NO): YES